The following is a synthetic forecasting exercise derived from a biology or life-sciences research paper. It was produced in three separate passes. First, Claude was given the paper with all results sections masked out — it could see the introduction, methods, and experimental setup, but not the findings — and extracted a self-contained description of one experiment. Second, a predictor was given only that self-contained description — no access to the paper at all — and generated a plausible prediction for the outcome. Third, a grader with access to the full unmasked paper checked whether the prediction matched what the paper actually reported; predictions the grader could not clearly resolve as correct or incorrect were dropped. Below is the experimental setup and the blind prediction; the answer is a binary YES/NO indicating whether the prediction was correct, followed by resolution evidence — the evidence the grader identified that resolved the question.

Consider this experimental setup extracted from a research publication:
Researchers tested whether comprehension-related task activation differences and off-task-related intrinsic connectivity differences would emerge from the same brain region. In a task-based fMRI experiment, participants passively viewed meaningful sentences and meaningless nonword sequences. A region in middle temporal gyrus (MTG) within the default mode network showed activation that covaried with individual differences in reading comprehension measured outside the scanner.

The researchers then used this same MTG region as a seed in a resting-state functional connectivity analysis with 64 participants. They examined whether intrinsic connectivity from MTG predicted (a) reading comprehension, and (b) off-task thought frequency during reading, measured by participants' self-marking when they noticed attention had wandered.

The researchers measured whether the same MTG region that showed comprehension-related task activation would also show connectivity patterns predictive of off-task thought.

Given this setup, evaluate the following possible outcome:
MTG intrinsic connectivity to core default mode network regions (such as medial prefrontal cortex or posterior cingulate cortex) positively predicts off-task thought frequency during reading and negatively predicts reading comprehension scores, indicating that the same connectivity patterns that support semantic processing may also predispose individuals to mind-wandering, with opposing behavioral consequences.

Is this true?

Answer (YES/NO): NO